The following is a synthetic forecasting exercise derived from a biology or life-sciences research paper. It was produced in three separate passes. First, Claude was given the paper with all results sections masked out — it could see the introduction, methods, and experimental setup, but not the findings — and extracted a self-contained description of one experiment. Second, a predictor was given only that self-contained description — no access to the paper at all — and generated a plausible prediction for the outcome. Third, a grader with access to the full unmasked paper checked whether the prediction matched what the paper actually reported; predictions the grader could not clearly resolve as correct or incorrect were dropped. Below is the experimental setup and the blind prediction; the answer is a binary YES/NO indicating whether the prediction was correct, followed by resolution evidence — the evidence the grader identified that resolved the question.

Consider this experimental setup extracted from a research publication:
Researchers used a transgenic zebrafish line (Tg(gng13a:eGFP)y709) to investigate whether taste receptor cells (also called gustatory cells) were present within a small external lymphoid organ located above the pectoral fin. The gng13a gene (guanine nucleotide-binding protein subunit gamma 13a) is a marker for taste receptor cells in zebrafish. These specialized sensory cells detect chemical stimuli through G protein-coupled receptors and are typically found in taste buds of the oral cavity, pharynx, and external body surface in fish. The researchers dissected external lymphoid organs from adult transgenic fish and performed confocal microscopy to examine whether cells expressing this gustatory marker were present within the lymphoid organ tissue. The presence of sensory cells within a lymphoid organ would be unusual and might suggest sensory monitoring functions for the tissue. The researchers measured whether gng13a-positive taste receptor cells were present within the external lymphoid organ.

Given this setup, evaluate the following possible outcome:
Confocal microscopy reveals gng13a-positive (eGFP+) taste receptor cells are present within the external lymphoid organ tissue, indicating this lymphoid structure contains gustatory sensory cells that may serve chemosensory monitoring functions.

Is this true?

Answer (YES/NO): YES